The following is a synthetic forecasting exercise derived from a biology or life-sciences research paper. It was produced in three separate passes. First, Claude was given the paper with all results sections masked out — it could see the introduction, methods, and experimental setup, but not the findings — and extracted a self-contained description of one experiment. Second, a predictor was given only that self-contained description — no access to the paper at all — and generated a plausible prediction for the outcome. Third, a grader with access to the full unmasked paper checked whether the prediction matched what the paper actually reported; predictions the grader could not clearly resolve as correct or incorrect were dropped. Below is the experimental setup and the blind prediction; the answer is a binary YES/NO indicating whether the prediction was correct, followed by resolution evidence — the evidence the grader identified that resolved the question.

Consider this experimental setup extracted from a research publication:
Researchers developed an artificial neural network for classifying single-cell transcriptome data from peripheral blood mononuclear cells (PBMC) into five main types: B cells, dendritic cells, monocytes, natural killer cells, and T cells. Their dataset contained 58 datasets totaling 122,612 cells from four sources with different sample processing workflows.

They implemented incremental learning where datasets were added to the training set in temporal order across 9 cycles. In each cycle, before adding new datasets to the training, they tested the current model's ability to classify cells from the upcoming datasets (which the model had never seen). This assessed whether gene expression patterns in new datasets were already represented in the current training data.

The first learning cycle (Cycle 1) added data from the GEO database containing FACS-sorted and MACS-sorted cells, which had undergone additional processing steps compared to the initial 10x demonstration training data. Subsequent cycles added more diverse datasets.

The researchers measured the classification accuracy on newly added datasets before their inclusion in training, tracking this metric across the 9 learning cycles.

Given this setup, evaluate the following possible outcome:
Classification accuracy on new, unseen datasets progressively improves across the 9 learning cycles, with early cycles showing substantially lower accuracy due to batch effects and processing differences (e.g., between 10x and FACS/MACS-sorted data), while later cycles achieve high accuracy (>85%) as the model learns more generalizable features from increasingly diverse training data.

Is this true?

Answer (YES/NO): NO